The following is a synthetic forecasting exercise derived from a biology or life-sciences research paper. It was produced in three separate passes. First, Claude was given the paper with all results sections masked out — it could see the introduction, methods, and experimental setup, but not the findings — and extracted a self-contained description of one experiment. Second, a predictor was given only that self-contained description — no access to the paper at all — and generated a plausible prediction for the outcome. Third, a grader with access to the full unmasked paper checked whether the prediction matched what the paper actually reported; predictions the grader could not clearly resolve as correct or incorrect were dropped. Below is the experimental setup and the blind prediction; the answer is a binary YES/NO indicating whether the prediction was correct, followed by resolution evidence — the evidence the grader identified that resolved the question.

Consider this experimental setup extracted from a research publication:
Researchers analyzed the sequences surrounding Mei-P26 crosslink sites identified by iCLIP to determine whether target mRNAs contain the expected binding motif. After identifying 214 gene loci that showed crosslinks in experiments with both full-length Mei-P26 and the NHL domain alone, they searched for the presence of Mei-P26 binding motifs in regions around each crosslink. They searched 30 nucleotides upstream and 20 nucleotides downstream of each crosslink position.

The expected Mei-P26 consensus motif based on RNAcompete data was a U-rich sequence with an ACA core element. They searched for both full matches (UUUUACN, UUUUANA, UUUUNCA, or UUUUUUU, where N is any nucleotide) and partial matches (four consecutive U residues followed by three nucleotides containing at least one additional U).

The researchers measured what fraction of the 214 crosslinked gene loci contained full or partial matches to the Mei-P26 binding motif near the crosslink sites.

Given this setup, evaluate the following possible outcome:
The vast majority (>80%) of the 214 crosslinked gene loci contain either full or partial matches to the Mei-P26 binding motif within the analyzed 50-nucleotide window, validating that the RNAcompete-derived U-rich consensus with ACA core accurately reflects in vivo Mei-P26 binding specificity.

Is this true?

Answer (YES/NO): NO